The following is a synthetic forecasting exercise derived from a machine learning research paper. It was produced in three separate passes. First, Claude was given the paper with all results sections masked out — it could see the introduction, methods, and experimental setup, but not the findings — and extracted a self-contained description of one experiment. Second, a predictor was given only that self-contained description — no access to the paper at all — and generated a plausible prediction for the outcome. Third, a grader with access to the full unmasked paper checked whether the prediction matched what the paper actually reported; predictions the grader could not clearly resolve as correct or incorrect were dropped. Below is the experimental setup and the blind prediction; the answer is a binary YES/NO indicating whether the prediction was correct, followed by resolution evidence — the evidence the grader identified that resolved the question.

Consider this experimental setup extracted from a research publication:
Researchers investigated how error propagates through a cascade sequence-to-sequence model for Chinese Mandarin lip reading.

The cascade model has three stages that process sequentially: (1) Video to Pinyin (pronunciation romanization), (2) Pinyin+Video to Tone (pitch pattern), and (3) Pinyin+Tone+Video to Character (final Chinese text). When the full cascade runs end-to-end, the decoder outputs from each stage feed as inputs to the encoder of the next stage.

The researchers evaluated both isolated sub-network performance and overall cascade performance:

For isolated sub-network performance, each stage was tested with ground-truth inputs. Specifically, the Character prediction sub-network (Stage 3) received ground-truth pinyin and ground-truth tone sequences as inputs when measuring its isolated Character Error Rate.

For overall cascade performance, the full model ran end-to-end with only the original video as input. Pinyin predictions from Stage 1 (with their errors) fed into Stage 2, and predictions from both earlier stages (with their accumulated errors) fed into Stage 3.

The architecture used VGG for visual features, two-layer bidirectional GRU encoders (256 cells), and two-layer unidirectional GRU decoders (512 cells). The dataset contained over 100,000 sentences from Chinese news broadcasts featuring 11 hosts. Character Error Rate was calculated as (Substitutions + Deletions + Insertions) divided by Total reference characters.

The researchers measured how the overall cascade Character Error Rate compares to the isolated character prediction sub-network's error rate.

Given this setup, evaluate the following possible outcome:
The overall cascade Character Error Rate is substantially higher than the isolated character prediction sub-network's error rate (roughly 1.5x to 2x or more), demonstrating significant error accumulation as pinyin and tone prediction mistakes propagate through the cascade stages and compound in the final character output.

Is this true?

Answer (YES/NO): YES